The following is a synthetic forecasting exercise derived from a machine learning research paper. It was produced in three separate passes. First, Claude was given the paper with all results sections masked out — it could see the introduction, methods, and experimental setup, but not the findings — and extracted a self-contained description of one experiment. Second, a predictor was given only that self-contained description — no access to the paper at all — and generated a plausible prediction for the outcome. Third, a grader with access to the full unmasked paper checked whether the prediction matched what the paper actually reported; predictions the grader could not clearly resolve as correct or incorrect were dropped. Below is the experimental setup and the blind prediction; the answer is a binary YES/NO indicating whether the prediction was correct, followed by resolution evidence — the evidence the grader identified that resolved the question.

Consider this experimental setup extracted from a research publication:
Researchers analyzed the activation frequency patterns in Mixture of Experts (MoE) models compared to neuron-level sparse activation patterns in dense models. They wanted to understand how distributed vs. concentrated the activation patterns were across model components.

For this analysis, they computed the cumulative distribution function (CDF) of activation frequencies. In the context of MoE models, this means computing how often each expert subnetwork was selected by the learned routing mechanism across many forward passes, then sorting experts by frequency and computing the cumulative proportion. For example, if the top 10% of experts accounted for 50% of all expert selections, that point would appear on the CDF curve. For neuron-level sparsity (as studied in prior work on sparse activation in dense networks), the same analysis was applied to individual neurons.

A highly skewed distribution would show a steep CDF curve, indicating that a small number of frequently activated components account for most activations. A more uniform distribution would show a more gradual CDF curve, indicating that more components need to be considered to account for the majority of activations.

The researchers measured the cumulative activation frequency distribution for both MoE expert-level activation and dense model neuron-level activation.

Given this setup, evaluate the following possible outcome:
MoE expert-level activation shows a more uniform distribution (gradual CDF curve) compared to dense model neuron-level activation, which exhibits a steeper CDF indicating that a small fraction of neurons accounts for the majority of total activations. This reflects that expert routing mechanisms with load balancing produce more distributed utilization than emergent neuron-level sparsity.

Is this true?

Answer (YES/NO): YES